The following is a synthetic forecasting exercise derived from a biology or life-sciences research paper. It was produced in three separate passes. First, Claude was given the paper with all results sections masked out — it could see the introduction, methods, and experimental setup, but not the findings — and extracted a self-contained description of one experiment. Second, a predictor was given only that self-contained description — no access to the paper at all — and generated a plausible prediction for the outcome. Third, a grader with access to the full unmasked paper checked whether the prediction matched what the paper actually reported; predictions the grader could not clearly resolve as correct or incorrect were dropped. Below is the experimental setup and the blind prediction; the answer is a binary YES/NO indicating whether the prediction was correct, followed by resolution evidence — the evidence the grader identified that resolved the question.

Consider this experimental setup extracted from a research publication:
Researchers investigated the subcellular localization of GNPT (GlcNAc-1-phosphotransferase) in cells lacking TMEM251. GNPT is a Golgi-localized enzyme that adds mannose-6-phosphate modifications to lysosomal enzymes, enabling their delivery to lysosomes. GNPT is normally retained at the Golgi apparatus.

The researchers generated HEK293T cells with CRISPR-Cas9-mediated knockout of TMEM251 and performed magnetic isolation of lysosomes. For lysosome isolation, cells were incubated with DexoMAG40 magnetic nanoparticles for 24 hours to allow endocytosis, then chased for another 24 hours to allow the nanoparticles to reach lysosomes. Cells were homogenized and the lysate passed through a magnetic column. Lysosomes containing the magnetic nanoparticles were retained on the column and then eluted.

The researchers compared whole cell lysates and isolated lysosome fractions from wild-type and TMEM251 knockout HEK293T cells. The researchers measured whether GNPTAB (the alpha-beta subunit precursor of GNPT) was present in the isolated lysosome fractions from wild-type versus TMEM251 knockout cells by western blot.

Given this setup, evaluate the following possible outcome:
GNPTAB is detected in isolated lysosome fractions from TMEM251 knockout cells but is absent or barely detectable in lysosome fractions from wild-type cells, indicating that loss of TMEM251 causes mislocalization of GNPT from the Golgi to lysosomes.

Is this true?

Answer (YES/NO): NO